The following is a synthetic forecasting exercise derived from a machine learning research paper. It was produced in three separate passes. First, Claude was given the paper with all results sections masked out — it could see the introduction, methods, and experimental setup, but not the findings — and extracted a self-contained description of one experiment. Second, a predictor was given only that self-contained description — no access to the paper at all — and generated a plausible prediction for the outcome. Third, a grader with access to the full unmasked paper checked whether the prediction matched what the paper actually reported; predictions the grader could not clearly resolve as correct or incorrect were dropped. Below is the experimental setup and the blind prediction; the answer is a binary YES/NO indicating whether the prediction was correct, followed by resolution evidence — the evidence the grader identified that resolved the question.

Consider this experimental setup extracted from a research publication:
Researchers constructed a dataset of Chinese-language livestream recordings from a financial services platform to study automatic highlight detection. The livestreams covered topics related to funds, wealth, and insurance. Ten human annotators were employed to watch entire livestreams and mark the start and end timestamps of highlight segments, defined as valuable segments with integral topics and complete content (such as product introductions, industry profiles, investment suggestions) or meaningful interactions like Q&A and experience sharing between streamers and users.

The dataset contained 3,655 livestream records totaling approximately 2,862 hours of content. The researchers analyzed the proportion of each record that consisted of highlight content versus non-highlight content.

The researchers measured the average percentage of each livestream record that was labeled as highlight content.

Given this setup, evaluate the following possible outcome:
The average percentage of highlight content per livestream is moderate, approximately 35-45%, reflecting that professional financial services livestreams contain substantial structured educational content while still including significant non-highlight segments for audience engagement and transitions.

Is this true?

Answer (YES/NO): NO